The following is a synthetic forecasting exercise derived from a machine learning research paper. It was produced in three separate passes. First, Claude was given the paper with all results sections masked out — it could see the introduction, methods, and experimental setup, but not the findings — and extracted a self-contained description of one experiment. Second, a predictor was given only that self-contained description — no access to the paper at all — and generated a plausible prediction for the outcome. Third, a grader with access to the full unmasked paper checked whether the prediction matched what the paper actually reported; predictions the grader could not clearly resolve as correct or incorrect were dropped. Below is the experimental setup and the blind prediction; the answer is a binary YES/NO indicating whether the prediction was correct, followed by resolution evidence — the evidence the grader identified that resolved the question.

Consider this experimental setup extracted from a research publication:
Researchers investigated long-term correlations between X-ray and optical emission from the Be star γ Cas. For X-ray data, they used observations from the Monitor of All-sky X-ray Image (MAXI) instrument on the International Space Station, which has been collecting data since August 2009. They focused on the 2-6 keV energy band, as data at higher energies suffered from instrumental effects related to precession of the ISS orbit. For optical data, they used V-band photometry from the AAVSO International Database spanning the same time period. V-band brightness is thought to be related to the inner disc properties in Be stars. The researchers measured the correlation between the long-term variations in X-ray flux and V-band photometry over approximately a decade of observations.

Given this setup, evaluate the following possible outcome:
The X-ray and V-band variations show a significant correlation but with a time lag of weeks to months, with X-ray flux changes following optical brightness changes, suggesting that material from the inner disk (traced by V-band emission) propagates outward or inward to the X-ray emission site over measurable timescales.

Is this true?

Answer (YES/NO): NO